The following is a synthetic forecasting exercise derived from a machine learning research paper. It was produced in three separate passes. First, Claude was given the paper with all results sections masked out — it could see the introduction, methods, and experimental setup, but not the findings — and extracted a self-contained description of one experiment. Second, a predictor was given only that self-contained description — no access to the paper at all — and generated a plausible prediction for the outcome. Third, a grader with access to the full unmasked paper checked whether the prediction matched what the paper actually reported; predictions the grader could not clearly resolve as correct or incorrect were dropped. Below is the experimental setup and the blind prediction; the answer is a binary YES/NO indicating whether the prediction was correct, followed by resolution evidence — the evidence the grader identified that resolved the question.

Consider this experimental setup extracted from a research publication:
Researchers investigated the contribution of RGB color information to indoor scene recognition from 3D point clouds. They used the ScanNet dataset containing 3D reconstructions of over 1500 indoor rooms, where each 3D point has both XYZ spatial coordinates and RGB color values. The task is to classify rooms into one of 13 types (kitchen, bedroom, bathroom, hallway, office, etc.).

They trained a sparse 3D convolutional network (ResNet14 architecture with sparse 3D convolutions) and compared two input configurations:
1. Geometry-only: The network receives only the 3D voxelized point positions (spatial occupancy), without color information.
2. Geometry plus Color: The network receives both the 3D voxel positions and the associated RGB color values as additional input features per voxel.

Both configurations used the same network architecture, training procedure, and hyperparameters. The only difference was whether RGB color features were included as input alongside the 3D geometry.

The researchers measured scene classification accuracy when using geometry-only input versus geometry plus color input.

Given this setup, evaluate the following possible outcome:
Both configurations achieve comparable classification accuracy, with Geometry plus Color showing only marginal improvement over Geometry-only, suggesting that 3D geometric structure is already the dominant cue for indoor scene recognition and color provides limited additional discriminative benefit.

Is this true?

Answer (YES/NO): YES